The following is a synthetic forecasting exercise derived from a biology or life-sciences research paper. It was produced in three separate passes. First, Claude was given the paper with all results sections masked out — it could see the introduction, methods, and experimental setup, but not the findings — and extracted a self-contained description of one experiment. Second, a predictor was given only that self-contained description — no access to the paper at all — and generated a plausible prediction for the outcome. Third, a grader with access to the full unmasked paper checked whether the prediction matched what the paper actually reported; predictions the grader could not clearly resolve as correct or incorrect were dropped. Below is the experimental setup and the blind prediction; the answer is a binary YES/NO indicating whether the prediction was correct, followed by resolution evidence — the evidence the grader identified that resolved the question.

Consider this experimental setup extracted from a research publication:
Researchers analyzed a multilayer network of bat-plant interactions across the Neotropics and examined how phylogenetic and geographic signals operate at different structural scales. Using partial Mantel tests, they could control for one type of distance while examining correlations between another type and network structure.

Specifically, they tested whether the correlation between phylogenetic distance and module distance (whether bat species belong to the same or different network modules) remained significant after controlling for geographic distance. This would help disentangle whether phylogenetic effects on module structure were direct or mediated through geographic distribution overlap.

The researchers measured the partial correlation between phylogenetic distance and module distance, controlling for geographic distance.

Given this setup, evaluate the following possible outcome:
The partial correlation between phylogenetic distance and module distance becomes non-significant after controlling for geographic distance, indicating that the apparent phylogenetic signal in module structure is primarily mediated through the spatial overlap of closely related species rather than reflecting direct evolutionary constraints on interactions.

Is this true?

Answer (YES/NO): NO